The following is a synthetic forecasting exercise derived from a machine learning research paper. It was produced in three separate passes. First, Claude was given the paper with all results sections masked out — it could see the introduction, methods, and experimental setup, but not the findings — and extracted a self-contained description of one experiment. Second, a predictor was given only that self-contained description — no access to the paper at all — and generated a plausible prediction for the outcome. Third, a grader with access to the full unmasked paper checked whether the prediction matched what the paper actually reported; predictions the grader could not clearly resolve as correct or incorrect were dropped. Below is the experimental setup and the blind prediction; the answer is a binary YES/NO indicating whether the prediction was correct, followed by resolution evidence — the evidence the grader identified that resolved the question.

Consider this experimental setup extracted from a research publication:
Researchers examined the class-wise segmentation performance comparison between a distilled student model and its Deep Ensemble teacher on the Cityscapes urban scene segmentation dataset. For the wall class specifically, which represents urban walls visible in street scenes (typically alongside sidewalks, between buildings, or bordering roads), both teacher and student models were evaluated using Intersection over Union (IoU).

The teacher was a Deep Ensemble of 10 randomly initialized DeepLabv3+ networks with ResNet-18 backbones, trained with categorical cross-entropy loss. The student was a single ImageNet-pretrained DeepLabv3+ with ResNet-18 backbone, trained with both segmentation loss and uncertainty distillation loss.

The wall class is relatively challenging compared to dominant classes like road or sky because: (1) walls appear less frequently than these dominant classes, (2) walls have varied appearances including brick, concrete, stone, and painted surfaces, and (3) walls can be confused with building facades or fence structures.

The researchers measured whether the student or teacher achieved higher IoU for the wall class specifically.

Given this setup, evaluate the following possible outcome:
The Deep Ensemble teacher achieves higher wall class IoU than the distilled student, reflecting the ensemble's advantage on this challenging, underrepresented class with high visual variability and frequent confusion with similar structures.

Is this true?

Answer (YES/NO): YES